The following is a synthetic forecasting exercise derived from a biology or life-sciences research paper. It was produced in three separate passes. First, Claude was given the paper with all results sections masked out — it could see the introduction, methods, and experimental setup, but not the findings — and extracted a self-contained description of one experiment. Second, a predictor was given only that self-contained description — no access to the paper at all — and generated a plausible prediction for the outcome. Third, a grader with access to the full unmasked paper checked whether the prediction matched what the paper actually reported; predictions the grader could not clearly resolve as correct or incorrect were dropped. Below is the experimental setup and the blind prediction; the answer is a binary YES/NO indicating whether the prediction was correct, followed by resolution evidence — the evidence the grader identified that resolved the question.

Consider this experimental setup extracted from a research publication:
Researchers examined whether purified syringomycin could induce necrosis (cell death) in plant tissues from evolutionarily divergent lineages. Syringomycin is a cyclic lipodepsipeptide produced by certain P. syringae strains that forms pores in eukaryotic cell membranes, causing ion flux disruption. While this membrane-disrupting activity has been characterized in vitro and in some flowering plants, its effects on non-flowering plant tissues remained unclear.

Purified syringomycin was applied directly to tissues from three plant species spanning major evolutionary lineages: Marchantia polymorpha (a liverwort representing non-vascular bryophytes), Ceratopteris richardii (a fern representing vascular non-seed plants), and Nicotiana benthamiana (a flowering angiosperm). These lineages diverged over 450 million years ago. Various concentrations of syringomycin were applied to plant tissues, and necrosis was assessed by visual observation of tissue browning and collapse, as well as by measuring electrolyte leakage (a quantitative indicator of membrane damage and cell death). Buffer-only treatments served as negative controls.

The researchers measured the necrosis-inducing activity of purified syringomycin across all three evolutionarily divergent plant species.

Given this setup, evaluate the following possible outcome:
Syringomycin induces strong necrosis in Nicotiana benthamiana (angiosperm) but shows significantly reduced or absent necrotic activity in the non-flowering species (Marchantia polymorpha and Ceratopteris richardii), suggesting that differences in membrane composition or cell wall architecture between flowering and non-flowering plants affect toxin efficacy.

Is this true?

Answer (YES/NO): NO